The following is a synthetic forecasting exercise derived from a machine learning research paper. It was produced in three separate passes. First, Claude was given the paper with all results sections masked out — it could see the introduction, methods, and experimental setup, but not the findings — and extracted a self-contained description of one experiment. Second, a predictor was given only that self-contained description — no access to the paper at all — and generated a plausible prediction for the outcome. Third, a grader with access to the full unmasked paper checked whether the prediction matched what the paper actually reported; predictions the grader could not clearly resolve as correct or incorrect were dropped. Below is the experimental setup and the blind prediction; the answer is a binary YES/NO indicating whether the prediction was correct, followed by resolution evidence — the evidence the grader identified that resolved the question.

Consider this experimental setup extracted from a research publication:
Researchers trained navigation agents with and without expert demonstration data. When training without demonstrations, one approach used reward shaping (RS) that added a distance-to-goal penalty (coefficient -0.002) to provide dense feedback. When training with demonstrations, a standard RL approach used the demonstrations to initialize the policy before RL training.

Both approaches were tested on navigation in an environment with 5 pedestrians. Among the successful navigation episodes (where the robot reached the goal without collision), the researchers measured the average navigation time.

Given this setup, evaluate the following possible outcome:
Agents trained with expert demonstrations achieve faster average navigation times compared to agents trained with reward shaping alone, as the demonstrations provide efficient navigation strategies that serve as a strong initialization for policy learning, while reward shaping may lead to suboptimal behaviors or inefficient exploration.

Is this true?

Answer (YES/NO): YES